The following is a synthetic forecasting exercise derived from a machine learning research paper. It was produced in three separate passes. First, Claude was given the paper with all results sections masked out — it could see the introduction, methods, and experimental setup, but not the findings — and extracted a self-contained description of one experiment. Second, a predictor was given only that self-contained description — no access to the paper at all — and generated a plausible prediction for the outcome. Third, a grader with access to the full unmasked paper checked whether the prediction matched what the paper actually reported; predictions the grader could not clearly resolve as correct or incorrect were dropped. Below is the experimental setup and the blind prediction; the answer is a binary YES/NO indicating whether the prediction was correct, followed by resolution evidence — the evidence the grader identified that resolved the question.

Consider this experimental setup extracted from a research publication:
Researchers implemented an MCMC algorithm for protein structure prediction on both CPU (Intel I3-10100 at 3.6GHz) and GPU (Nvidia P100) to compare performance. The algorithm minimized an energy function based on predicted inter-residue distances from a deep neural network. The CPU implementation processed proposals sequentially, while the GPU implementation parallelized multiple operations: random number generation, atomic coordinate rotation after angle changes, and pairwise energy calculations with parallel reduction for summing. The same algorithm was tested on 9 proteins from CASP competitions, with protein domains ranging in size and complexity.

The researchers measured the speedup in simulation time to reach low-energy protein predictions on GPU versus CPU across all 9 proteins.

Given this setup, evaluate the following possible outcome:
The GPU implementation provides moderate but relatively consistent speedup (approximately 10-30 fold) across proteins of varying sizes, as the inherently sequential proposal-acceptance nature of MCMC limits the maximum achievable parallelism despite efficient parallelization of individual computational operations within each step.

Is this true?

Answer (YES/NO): NO